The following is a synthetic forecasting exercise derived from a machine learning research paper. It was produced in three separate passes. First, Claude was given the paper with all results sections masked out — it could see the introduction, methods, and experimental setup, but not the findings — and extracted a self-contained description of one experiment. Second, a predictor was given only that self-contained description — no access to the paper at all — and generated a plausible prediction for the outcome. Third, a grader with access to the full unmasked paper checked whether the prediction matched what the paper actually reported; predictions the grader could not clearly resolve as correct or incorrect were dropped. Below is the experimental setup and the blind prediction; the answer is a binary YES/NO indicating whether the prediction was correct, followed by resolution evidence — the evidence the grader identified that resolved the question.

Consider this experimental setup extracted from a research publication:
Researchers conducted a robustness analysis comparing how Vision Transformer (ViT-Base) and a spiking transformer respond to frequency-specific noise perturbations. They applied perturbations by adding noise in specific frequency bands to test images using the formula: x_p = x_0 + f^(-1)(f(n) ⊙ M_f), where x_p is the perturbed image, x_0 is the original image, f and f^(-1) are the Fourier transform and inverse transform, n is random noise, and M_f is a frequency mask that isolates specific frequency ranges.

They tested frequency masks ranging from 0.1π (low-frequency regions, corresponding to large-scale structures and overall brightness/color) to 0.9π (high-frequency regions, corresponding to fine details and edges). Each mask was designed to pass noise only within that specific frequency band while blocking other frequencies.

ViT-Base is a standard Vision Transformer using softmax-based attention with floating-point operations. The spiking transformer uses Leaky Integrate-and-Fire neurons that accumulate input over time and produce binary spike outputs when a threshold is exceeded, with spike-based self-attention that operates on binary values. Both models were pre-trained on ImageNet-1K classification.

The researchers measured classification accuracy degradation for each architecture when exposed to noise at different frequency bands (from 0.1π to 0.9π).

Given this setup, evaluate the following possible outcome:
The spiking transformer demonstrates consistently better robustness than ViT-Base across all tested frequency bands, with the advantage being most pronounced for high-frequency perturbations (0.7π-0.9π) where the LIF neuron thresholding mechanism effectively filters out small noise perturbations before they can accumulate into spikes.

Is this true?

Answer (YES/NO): NO